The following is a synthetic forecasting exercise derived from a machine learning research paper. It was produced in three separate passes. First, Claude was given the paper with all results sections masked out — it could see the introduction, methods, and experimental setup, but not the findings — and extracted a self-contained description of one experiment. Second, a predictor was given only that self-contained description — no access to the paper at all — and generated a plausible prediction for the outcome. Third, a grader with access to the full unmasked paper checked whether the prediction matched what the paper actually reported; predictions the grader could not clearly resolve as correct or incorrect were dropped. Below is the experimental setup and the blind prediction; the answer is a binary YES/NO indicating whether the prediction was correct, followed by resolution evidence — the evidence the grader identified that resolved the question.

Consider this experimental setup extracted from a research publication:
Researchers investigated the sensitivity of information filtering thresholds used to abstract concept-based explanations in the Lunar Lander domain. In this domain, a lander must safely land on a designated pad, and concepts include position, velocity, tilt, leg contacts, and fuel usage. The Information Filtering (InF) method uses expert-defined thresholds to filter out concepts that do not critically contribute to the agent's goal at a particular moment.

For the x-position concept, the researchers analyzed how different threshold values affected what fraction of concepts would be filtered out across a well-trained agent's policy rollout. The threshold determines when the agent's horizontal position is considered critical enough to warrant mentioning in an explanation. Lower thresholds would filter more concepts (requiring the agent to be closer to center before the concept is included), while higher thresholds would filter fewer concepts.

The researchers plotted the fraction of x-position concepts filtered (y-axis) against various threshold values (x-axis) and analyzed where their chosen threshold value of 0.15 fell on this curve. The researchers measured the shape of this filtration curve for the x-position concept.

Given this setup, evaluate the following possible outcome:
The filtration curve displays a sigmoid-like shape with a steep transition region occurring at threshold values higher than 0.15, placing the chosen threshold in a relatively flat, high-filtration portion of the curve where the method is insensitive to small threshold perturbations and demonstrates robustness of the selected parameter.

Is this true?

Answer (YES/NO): NO